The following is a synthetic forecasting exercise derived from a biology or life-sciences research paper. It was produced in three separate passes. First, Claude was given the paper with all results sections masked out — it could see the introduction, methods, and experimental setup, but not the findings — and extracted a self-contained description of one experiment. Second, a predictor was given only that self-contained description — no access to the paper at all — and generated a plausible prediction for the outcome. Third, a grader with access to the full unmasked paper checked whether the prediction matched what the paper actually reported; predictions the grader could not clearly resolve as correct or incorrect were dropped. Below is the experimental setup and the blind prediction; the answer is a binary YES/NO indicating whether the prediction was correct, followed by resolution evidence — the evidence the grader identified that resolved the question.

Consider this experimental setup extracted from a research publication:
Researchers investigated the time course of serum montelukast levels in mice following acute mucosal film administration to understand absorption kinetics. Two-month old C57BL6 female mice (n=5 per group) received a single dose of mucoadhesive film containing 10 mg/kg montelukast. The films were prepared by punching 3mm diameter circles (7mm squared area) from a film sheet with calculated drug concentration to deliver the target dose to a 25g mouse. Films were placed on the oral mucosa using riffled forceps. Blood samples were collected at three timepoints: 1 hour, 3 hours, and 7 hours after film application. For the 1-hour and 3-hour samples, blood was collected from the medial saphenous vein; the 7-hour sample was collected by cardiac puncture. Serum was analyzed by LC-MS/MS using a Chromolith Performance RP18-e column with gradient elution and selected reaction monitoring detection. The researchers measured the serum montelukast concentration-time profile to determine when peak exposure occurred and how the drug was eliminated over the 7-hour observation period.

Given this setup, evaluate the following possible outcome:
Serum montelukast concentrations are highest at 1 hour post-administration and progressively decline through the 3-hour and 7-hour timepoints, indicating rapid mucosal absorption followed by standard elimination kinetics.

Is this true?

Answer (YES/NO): YES